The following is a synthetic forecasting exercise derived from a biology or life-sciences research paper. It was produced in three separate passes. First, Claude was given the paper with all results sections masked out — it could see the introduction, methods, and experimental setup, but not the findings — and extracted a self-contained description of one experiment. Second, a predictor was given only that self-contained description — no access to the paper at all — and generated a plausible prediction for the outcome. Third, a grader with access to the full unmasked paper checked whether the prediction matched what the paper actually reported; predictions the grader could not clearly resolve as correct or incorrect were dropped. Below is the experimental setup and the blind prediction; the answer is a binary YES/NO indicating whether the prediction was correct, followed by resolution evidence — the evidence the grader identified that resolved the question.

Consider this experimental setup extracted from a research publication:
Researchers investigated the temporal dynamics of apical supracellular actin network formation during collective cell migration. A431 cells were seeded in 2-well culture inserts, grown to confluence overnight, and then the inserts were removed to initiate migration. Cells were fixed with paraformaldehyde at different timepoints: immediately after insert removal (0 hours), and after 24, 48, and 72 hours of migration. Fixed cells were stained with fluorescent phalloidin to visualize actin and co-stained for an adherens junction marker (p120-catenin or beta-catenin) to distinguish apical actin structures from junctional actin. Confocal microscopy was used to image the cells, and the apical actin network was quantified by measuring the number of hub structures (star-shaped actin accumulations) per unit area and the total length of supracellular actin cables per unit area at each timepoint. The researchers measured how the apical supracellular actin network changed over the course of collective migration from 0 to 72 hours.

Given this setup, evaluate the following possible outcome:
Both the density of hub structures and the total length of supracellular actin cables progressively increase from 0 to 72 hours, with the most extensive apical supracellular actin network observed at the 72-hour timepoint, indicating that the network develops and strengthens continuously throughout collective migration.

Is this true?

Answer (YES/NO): NO